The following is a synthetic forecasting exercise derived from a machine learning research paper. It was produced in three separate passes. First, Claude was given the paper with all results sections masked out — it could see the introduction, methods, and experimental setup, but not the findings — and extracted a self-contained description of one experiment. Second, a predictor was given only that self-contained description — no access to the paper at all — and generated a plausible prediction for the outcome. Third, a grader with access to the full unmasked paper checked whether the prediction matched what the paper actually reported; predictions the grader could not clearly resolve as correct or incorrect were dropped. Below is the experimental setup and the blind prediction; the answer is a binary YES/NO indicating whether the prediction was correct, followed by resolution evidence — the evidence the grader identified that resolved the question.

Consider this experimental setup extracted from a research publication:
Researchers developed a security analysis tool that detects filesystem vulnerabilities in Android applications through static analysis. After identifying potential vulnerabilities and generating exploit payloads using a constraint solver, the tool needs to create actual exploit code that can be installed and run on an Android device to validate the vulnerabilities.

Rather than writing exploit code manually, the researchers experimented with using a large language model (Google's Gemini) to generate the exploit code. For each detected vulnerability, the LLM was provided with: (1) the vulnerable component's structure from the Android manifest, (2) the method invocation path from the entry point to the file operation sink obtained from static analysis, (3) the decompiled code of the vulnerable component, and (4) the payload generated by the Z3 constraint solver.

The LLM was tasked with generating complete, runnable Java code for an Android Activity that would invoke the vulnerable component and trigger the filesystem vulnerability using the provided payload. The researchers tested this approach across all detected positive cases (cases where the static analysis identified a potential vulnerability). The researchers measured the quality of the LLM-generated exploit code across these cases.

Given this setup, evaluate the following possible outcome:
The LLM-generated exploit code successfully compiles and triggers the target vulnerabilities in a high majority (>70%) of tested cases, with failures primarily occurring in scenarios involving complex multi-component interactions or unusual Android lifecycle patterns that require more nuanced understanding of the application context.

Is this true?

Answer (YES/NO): NO